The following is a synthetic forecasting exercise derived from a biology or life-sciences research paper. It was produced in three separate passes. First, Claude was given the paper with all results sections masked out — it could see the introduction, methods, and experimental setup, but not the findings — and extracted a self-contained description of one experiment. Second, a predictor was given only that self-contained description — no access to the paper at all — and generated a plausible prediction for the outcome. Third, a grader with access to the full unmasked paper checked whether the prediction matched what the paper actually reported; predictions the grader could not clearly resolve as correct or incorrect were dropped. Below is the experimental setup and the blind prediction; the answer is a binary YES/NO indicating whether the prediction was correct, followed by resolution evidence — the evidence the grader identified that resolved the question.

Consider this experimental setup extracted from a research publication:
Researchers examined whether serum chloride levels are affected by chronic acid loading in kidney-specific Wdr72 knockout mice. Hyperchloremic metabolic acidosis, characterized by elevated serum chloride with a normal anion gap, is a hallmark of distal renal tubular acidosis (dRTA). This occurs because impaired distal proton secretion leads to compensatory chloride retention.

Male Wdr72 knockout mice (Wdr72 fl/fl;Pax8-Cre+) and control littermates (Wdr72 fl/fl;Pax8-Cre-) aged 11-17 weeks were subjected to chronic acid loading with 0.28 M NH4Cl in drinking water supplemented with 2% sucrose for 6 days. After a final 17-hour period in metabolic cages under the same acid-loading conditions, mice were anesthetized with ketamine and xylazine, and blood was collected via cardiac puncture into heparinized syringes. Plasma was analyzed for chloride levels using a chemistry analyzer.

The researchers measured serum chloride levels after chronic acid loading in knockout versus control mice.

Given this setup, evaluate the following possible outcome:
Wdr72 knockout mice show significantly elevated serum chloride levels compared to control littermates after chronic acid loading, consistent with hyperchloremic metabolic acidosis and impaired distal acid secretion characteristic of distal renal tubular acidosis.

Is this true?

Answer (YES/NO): YES